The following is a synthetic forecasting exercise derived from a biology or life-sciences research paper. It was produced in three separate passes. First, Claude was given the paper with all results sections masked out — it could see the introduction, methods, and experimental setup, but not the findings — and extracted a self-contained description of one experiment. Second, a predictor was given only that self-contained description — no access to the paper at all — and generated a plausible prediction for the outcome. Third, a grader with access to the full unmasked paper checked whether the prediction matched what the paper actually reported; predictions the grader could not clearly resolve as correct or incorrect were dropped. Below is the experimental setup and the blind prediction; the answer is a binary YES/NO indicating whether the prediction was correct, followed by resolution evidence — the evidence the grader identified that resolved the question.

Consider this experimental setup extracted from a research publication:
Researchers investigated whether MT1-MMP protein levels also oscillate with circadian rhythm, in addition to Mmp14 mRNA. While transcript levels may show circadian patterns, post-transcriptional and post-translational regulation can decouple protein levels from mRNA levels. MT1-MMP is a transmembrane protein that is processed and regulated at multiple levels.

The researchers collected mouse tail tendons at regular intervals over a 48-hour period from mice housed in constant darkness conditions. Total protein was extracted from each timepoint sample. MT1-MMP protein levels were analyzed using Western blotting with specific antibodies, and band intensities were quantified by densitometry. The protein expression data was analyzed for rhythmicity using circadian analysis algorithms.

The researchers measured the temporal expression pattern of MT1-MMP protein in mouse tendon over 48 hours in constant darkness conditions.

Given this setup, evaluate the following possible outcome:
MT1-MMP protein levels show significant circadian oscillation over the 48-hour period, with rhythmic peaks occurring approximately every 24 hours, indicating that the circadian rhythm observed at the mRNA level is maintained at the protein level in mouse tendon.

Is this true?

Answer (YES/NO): YES